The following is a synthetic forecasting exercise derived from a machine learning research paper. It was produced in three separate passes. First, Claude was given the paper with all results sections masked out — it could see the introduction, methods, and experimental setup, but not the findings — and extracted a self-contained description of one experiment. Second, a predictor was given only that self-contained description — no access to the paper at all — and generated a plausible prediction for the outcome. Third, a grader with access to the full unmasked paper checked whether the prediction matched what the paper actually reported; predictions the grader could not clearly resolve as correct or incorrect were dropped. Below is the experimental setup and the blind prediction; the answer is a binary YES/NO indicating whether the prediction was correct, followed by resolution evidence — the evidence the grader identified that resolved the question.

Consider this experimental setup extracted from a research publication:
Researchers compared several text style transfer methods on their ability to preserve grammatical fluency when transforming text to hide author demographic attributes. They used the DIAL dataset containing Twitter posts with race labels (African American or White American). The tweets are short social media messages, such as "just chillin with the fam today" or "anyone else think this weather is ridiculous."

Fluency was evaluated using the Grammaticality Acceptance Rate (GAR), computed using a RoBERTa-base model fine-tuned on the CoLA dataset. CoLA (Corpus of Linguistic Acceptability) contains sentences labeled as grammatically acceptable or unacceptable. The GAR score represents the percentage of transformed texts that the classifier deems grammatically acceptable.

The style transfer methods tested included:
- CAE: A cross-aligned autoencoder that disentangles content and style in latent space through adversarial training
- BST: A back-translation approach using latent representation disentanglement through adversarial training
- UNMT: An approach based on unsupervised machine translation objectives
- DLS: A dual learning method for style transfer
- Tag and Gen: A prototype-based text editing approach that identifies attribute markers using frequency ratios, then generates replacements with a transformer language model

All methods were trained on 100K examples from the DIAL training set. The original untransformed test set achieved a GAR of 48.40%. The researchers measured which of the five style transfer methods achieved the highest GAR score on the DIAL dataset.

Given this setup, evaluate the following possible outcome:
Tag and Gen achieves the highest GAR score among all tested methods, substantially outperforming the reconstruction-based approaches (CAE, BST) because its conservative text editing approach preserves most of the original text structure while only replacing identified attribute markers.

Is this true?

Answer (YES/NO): NO